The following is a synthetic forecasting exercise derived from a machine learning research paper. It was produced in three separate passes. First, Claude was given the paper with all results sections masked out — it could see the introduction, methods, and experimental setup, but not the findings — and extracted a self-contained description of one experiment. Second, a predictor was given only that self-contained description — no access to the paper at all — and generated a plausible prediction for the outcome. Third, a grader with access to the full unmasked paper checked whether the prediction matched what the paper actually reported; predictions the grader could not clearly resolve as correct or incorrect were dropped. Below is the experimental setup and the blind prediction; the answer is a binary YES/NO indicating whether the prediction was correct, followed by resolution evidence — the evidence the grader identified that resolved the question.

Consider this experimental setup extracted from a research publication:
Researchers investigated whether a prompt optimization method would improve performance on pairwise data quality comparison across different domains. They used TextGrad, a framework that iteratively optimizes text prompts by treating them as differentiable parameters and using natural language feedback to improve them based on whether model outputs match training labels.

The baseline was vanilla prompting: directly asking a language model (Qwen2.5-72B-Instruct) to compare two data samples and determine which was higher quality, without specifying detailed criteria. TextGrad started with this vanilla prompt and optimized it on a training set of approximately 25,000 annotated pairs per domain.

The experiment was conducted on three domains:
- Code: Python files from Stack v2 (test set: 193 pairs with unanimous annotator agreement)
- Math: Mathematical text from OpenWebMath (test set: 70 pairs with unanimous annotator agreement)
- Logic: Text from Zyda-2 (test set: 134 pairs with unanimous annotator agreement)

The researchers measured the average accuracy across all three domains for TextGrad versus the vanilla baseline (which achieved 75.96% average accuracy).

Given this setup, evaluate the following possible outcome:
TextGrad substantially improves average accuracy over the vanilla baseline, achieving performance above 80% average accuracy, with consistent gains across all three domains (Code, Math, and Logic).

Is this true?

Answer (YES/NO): NO